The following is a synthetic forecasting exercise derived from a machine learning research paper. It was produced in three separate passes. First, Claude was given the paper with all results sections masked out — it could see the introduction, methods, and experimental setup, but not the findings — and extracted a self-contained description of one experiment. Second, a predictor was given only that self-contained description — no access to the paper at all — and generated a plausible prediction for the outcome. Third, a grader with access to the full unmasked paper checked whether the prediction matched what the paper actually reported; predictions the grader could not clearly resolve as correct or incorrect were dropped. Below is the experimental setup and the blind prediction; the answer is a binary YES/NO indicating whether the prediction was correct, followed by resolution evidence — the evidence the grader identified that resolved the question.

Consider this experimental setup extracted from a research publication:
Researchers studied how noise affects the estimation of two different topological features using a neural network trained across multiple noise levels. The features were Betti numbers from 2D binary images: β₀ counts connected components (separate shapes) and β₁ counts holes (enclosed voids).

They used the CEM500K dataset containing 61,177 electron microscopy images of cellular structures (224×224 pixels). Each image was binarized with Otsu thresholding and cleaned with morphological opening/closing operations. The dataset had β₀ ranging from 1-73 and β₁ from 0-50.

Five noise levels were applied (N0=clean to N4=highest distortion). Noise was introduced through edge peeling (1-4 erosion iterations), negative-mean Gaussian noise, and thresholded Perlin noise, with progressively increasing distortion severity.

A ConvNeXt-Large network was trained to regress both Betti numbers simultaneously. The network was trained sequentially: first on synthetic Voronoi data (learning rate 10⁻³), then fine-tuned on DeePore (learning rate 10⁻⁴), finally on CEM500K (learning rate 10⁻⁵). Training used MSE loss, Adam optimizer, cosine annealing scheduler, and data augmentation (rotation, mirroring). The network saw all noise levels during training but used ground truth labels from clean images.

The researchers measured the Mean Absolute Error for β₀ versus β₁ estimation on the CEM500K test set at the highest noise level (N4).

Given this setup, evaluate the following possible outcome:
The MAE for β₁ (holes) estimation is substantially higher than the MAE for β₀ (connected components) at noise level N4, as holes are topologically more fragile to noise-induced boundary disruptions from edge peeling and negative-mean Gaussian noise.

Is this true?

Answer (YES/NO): NO